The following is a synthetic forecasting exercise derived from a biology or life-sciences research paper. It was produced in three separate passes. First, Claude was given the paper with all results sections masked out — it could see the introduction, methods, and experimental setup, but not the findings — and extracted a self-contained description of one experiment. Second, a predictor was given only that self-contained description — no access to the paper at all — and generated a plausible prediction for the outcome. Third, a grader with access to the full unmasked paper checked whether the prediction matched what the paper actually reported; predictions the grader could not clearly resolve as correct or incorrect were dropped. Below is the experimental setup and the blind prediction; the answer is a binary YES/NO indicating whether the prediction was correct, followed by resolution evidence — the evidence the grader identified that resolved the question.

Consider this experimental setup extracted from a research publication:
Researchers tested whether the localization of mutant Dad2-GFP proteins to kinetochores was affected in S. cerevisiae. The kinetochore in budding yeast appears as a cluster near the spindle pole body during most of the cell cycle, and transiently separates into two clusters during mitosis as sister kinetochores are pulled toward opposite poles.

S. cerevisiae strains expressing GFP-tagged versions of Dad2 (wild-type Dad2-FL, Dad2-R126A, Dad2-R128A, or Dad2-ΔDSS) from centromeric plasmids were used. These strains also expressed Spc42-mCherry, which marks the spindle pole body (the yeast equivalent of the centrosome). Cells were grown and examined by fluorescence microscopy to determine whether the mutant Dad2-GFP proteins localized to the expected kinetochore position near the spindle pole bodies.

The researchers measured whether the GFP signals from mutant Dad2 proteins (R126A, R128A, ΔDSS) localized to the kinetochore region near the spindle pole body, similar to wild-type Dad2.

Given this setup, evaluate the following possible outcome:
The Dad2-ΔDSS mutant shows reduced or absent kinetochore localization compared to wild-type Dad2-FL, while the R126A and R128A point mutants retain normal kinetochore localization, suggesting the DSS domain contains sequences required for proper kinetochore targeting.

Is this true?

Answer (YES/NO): YES